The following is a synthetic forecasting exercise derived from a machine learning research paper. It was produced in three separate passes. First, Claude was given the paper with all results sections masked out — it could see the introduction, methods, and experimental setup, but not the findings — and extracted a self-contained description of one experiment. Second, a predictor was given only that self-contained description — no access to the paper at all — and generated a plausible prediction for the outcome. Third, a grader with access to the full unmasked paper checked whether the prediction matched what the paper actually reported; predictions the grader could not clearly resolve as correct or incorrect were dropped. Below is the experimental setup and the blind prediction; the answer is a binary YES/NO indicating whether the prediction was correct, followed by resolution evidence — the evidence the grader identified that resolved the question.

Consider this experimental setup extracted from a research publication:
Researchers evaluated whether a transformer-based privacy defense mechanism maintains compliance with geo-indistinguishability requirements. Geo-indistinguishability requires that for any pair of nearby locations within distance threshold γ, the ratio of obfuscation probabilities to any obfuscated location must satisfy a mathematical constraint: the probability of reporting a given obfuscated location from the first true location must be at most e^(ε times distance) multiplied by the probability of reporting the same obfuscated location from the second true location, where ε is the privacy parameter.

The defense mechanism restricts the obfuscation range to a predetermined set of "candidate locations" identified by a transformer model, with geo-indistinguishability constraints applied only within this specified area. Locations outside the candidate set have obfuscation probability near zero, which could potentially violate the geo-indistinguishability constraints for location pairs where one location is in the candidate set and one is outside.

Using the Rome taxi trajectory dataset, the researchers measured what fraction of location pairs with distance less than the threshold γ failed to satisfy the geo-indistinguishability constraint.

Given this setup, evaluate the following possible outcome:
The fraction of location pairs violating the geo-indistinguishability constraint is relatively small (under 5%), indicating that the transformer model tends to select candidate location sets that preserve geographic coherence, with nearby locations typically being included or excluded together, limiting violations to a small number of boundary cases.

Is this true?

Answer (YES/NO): NO